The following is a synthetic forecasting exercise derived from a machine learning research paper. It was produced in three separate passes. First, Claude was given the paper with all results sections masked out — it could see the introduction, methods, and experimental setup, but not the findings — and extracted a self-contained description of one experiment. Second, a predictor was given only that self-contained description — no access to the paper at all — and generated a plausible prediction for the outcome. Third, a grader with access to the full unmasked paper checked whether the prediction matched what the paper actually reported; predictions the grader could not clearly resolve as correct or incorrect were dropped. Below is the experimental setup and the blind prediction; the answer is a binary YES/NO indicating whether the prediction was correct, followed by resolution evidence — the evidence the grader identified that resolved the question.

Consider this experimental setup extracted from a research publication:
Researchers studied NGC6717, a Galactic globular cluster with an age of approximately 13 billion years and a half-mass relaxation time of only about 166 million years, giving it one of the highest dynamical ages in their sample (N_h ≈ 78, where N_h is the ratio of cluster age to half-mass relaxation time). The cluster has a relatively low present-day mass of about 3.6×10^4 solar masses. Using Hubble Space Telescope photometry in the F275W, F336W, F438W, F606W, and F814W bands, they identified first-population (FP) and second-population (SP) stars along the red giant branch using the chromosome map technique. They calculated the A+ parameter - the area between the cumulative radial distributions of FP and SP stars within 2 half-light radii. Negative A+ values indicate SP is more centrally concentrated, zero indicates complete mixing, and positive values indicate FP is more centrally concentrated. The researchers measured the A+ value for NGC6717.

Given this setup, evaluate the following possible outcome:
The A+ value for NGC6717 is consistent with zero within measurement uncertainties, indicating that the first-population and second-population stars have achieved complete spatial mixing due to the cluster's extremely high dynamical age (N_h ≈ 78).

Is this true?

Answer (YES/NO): NO